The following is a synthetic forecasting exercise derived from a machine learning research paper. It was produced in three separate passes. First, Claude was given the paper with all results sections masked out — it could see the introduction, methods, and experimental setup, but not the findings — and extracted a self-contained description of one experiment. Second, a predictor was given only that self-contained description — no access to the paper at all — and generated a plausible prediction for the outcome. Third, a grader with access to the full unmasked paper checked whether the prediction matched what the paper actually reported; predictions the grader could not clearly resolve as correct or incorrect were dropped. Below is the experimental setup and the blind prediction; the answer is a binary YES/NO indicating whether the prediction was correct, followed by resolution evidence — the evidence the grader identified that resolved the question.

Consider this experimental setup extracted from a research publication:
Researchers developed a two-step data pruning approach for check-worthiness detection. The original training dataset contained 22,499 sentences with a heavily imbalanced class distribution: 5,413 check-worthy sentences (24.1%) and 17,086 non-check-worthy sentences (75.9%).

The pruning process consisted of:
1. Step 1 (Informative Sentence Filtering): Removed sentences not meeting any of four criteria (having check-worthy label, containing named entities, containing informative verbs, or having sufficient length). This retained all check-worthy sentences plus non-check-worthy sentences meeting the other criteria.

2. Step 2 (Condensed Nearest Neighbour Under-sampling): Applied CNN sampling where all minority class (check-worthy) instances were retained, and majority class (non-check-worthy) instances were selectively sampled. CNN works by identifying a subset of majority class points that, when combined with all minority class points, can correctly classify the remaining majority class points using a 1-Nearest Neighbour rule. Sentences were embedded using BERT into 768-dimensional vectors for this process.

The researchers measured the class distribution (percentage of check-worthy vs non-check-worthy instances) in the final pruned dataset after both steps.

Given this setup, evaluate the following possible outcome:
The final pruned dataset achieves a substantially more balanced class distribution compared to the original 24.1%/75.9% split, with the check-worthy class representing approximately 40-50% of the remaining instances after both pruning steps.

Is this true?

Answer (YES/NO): NO